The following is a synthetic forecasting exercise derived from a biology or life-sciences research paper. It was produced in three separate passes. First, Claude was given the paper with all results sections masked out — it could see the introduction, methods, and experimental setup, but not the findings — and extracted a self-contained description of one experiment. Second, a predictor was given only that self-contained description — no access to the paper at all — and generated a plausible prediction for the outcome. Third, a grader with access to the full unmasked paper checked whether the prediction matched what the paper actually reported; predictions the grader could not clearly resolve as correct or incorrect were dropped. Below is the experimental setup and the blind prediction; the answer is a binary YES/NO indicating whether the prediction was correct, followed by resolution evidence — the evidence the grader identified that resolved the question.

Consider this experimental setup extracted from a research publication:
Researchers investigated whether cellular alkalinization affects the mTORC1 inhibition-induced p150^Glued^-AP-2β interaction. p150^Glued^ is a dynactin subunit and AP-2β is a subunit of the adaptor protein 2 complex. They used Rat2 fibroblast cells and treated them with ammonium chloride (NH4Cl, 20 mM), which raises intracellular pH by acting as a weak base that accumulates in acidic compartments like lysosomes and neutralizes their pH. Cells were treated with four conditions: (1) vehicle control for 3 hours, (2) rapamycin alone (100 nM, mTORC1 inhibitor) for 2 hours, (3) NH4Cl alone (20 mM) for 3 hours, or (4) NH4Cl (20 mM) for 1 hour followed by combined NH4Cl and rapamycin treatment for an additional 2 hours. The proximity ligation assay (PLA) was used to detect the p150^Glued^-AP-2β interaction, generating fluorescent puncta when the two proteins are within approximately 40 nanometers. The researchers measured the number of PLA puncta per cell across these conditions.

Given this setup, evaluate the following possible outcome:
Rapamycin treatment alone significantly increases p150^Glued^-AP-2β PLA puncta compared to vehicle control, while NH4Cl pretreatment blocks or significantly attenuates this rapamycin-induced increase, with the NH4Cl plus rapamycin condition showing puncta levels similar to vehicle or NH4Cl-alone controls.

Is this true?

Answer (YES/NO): YES